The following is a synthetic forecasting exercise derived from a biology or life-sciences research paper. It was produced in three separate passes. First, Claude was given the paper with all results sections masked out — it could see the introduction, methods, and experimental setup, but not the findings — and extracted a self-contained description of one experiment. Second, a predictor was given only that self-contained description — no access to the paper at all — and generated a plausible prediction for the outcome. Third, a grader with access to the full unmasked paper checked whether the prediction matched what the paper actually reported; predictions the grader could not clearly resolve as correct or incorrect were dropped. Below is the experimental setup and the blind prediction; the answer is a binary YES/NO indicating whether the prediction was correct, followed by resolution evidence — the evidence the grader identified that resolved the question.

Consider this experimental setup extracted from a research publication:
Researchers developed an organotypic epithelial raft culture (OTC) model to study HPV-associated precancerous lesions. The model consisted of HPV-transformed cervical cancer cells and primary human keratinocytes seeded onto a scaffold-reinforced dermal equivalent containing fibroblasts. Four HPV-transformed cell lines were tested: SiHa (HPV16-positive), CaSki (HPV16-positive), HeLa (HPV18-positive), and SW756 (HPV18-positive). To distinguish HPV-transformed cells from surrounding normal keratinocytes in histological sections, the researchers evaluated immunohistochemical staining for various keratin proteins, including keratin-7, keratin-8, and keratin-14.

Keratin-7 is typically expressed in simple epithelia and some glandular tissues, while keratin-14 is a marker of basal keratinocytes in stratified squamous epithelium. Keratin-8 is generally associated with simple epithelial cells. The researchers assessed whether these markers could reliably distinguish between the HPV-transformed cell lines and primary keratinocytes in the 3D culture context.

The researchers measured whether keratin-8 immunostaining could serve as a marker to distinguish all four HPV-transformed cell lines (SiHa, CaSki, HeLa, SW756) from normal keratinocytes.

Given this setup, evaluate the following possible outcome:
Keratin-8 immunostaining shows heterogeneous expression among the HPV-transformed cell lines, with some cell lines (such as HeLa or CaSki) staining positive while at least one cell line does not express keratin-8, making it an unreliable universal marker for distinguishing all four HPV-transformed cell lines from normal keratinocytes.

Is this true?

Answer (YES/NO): YES